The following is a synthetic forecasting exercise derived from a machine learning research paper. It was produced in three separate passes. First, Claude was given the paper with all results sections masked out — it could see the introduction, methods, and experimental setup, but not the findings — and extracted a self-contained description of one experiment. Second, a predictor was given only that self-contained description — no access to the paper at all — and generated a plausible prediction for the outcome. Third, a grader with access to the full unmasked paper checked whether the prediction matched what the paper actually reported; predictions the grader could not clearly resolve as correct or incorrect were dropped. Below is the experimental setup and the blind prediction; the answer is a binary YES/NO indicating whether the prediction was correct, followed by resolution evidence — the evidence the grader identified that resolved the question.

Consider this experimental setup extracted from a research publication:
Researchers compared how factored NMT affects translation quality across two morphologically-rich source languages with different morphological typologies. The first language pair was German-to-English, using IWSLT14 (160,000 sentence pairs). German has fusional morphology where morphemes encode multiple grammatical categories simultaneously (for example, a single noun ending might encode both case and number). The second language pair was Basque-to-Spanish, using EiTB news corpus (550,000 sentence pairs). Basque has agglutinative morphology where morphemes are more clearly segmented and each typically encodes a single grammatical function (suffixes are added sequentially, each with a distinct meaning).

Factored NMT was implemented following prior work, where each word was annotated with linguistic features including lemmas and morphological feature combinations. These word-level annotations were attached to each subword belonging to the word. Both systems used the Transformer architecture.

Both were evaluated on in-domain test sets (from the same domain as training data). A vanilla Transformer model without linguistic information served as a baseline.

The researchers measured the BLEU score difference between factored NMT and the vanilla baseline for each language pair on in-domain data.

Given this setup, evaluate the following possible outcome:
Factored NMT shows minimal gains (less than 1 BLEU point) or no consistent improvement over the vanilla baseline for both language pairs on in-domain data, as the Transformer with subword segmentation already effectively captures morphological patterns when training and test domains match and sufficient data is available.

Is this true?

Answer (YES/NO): NO